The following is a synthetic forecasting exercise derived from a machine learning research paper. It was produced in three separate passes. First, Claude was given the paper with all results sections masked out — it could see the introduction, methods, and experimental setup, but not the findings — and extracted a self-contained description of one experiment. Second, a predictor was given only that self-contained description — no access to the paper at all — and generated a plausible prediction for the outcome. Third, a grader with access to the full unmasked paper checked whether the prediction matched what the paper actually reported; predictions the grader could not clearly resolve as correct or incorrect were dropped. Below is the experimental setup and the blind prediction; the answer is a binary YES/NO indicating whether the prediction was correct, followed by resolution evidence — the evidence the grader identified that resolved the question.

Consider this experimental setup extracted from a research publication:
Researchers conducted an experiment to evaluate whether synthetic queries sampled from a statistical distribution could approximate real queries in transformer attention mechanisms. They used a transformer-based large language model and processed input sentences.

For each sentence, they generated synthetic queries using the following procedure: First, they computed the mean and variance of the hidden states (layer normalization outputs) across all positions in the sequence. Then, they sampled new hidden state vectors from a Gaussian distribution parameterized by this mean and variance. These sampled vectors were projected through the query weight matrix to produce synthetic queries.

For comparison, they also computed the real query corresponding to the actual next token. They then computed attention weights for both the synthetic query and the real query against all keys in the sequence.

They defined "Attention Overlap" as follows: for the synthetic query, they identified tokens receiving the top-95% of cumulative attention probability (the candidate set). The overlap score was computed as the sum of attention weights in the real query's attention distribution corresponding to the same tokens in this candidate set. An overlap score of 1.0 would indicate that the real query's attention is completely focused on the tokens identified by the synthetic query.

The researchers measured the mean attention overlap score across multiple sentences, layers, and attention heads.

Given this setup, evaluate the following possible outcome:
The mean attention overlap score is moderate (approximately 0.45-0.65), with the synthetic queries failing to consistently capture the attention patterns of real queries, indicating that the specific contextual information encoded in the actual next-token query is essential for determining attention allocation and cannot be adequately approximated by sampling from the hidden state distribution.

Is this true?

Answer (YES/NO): NO